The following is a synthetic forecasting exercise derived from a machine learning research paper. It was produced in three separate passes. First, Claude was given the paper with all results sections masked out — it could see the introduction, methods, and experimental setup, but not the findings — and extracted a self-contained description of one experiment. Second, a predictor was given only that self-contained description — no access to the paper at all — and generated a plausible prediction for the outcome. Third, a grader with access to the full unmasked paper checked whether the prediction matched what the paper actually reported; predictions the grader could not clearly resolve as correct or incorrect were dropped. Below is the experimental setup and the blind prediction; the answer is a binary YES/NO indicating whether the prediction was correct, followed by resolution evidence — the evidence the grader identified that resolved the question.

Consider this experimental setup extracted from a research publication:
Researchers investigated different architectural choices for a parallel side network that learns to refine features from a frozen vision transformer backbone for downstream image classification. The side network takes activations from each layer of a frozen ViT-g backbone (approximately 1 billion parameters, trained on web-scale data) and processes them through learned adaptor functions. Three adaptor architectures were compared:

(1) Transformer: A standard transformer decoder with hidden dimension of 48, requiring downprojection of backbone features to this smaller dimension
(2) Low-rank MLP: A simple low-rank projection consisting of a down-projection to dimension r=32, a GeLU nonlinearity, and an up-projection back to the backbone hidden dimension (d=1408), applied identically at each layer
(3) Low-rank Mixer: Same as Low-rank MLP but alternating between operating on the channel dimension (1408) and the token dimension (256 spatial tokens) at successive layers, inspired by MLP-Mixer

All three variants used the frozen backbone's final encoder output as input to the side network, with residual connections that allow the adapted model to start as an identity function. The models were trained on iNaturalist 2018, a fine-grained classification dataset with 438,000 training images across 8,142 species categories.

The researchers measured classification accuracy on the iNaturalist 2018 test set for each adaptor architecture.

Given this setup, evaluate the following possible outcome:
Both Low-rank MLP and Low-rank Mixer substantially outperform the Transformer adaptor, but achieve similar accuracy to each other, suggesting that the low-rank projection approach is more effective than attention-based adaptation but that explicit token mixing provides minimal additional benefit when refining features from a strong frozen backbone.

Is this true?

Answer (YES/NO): NO